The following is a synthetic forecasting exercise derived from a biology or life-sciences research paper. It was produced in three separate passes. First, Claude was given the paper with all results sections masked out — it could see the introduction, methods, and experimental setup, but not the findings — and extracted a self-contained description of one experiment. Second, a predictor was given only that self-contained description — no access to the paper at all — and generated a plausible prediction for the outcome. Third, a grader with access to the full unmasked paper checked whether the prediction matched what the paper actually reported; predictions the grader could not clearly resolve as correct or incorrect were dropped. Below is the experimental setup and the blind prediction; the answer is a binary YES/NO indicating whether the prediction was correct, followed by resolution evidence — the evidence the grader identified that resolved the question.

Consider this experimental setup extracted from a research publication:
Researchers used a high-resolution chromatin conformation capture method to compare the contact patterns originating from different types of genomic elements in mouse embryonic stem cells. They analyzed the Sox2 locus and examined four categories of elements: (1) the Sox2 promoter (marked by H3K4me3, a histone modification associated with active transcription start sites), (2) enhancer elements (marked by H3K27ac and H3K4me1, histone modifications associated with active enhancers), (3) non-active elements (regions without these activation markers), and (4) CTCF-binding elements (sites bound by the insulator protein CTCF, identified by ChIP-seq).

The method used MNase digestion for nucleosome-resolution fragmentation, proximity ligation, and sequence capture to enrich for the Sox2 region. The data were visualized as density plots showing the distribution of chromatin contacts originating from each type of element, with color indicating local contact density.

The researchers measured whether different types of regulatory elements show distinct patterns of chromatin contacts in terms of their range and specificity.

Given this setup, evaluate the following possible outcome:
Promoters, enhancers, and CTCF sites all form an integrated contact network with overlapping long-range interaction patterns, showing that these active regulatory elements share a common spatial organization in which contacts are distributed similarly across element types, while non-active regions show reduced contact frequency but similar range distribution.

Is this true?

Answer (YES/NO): NO